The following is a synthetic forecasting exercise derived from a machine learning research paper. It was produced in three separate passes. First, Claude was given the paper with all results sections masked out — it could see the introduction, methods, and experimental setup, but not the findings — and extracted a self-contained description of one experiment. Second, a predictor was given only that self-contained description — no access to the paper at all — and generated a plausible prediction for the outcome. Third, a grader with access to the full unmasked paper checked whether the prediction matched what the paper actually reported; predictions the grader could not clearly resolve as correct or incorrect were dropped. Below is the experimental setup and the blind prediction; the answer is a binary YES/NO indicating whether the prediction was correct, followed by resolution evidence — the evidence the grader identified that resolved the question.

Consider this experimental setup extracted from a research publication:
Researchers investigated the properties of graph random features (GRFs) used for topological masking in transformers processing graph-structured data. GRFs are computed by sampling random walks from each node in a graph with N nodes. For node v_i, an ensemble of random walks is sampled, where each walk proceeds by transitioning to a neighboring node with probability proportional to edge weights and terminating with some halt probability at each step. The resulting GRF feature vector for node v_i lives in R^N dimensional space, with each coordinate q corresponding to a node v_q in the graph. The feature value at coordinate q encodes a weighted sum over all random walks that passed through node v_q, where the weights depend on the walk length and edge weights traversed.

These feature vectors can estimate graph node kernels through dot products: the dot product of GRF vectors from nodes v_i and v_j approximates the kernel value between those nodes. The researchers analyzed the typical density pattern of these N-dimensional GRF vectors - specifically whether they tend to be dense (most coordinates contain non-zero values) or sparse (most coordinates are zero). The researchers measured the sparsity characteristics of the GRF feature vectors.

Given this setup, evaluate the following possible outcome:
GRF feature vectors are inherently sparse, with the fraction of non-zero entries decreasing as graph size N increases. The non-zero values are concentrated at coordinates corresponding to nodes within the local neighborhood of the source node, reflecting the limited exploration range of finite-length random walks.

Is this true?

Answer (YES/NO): YES